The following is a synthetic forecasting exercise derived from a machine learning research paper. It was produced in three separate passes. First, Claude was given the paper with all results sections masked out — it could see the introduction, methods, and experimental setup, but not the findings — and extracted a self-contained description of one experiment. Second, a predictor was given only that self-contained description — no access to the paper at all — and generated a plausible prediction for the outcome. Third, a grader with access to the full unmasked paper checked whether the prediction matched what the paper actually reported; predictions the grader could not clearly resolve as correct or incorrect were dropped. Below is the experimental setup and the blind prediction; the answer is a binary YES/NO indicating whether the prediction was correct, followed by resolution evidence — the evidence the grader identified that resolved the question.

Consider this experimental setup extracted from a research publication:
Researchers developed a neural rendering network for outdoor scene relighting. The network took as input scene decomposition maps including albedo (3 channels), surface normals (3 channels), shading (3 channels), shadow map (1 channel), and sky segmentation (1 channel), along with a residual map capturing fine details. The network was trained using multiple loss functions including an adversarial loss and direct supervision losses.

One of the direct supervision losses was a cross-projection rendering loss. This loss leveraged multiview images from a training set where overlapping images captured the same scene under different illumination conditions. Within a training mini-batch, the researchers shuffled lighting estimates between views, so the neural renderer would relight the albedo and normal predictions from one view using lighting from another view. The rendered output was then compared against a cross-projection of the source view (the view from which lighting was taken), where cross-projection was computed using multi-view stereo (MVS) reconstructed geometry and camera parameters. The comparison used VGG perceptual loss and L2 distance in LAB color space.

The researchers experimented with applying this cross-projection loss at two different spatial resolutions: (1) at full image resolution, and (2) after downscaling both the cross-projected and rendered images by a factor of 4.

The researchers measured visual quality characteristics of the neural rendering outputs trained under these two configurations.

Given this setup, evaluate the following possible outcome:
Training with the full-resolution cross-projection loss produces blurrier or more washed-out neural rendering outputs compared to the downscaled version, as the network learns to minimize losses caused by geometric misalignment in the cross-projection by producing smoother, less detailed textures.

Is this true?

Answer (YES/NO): YES